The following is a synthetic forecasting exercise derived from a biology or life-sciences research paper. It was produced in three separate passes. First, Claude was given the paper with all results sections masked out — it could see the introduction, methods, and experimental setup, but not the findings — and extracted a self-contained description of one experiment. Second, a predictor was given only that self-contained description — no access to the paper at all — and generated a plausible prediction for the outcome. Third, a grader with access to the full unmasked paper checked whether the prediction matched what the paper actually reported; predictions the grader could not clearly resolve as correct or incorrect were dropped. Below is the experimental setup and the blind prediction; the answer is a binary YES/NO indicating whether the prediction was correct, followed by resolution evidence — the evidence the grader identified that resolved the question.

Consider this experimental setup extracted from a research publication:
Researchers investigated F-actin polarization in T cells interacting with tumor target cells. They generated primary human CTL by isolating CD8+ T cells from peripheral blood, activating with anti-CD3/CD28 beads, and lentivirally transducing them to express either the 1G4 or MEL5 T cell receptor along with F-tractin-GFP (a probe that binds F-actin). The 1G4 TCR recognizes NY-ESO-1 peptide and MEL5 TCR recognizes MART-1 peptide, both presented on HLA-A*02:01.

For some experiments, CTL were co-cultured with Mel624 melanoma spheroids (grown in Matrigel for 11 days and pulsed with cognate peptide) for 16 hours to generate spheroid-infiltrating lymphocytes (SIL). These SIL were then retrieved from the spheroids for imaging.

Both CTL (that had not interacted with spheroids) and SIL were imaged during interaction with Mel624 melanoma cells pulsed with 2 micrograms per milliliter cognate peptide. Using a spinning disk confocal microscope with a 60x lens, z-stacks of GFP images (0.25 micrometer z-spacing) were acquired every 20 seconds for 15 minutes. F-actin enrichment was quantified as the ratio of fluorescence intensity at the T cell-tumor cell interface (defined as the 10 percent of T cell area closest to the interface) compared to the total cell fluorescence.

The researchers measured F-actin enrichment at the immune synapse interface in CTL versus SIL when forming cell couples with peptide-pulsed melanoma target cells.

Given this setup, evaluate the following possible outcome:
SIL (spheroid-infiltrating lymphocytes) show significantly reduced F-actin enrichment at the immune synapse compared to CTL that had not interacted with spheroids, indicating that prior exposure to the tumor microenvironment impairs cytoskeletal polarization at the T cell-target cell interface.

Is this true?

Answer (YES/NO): NO